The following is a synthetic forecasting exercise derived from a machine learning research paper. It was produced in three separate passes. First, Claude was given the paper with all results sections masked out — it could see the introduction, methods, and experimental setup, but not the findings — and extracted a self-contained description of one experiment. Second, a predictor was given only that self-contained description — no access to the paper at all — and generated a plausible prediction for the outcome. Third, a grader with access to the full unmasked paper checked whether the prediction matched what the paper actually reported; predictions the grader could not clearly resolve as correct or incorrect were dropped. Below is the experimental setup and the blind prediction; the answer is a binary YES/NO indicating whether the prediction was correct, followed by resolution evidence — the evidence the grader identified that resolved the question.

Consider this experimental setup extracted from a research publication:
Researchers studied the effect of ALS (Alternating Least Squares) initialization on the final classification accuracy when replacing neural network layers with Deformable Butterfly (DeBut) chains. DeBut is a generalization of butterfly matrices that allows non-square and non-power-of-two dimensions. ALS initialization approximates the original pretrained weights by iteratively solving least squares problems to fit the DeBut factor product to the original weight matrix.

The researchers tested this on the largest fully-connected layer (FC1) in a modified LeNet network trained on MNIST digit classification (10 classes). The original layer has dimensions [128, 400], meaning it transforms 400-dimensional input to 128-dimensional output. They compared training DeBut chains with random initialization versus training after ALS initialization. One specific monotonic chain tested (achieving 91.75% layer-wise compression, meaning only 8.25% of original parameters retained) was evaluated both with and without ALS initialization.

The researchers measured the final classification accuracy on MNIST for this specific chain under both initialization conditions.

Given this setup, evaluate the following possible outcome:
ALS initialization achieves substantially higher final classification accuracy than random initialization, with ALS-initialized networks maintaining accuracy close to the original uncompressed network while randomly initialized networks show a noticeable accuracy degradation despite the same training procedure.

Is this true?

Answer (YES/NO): NO